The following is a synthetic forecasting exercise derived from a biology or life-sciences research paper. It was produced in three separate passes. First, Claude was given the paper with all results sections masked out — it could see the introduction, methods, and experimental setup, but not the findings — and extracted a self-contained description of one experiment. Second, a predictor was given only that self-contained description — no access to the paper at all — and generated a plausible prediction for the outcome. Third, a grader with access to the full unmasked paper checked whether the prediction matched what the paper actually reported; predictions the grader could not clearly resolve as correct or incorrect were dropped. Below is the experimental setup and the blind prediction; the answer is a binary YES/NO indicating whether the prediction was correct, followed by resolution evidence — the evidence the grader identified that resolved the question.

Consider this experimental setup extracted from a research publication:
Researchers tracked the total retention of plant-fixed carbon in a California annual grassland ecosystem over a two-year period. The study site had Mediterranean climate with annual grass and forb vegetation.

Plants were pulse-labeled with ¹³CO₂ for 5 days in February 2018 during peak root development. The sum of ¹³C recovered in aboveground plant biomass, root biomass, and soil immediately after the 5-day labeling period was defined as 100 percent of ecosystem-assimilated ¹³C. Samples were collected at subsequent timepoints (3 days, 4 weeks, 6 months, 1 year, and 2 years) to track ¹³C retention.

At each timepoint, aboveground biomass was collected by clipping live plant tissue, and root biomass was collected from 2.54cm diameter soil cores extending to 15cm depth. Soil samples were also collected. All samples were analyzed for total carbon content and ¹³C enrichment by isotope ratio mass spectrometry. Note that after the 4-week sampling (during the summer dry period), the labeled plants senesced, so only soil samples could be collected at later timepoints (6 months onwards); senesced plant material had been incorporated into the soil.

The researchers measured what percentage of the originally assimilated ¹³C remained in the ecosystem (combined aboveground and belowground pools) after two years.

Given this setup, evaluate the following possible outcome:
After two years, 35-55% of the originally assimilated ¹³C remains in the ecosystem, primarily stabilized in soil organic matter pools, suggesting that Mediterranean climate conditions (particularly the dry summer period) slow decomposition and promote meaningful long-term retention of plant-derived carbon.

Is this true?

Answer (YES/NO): NO